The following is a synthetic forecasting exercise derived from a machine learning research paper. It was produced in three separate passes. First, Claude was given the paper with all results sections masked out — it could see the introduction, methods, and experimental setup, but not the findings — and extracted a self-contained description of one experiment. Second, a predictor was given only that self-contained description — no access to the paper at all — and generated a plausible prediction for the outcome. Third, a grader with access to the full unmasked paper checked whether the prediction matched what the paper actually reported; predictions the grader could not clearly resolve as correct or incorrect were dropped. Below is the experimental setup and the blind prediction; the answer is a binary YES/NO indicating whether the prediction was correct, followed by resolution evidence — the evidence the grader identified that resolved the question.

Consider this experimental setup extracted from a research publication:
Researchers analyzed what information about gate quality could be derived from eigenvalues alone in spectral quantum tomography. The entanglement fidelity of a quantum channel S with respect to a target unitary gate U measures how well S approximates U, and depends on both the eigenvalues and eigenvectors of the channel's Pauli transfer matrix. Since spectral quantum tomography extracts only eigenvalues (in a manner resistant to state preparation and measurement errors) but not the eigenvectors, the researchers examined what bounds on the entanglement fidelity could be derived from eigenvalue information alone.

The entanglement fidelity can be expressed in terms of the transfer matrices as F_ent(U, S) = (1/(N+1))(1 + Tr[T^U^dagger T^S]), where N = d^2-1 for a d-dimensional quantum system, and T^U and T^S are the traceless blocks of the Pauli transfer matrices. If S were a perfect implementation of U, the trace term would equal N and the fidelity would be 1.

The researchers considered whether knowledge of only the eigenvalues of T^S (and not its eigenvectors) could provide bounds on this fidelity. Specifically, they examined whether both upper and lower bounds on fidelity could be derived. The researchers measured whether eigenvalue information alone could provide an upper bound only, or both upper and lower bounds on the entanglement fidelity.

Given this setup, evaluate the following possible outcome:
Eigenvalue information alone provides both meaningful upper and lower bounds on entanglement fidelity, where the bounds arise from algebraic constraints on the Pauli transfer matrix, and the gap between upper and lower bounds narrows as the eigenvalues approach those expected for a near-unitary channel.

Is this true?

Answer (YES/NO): NO